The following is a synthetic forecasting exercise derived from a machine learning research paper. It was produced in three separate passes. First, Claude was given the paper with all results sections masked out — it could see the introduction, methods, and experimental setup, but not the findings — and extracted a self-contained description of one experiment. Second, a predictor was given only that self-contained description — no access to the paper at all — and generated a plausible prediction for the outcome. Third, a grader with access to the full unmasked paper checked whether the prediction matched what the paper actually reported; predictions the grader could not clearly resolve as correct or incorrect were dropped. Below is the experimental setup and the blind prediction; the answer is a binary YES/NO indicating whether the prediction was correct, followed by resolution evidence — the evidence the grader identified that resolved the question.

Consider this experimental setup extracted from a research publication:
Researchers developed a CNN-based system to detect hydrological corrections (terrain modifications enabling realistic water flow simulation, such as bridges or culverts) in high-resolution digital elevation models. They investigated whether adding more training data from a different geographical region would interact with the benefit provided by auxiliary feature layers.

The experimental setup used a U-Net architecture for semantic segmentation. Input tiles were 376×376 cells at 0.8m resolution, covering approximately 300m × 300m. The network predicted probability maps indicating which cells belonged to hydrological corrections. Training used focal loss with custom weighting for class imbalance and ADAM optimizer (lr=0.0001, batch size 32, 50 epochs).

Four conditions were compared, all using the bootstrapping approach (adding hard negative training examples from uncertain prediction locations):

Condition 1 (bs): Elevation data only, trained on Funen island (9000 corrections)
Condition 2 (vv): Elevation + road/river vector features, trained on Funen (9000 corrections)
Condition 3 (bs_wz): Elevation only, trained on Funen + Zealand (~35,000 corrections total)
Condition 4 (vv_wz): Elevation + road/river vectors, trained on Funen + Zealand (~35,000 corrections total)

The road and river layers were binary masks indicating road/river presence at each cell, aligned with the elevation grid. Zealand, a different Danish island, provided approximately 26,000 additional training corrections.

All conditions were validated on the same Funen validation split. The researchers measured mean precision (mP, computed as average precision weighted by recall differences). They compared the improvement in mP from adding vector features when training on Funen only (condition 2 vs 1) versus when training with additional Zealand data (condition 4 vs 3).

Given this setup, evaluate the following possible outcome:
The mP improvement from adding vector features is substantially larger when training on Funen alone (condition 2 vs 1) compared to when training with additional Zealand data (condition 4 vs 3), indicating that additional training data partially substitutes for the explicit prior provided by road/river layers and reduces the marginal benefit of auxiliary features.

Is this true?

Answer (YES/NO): YES